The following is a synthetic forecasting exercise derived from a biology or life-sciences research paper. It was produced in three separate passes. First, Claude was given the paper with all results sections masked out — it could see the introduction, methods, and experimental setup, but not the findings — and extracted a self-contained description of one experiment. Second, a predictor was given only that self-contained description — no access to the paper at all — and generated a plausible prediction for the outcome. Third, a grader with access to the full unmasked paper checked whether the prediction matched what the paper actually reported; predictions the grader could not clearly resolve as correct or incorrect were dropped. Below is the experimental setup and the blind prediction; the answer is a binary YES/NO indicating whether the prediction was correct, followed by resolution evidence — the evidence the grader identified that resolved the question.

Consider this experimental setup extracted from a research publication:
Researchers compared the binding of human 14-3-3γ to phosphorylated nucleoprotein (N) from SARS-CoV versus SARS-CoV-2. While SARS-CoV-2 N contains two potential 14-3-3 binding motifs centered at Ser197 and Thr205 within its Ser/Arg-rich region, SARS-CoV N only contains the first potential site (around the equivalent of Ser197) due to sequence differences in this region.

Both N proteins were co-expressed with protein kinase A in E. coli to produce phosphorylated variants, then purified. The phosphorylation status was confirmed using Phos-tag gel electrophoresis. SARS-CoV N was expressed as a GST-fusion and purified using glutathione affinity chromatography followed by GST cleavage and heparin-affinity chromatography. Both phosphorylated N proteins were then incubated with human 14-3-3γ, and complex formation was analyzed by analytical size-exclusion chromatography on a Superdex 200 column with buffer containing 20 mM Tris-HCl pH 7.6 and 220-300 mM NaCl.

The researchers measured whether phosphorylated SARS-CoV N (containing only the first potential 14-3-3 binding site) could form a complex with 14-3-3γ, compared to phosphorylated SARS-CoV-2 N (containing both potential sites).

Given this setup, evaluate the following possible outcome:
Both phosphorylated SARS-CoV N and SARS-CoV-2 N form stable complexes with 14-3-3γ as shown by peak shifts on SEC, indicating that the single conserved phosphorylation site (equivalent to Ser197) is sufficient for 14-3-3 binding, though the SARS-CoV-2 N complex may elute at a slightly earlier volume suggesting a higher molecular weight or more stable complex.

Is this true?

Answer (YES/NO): YES